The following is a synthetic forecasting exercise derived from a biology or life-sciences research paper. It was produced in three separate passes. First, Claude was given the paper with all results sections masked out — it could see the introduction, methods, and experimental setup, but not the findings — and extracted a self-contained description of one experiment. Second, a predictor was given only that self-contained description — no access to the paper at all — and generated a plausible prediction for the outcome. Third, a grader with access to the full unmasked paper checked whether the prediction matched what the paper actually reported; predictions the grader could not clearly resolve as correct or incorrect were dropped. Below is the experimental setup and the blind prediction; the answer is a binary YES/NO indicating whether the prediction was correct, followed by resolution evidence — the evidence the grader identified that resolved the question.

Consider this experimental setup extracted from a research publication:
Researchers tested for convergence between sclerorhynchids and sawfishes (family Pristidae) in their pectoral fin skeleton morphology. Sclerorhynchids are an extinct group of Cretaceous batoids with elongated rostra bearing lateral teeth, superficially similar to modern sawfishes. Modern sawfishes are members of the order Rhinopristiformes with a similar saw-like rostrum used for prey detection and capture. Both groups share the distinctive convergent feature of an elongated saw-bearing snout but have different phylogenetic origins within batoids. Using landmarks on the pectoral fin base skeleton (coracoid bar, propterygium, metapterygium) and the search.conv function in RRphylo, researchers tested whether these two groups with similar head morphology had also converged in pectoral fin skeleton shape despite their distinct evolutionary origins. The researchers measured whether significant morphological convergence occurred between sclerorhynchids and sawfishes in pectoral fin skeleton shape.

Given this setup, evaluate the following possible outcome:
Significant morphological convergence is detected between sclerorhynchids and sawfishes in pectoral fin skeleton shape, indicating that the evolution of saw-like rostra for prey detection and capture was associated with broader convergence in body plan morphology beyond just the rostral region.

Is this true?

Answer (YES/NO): YES